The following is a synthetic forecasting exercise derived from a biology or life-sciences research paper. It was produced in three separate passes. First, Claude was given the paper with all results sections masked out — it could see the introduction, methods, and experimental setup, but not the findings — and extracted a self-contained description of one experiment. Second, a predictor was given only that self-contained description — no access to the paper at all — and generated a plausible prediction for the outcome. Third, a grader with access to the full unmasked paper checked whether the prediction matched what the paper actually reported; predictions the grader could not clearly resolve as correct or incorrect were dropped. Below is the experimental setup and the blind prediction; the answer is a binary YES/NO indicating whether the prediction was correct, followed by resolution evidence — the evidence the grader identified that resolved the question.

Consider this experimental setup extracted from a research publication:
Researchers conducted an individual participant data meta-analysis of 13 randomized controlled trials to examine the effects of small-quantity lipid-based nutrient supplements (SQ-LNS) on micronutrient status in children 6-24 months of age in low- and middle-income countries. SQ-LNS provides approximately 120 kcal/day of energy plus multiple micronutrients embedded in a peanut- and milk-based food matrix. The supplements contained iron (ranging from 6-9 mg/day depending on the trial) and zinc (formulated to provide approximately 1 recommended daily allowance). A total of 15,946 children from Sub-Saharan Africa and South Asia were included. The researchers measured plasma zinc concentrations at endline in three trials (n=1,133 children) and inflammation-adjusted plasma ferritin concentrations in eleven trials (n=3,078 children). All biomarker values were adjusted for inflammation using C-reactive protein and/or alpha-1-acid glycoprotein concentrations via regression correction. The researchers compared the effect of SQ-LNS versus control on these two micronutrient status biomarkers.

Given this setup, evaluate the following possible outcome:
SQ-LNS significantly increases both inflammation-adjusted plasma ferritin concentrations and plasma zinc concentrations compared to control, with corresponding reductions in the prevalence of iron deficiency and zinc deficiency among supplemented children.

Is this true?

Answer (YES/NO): NO